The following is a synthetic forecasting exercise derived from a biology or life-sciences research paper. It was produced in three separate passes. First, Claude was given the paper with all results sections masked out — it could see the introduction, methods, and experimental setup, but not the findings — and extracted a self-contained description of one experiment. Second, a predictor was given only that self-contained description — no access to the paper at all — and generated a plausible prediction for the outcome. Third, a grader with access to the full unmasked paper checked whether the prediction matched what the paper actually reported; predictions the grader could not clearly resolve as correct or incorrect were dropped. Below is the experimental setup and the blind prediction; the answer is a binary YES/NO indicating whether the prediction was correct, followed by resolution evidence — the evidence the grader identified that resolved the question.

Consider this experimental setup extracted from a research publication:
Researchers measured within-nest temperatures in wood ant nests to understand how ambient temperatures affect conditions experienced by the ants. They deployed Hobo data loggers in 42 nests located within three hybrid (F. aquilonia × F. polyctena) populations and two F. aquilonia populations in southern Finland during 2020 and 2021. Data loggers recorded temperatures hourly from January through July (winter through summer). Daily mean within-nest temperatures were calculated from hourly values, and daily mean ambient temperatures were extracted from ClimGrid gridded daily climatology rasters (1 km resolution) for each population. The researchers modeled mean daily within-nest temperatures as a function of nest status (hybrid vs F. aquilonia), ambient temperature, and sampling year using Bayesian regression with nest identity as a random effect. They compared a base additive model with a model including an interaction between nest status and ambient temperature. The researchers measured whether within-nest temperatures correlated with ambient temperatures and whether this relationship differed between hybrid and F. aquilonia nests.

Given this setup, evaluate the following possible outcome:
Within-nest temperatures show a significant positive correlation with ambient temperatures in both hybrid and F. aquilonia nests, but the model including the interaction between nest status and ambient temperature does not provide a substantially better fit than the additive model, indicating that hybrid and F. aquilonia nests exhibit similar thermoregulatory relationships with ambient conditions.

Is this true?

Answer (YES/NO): NO